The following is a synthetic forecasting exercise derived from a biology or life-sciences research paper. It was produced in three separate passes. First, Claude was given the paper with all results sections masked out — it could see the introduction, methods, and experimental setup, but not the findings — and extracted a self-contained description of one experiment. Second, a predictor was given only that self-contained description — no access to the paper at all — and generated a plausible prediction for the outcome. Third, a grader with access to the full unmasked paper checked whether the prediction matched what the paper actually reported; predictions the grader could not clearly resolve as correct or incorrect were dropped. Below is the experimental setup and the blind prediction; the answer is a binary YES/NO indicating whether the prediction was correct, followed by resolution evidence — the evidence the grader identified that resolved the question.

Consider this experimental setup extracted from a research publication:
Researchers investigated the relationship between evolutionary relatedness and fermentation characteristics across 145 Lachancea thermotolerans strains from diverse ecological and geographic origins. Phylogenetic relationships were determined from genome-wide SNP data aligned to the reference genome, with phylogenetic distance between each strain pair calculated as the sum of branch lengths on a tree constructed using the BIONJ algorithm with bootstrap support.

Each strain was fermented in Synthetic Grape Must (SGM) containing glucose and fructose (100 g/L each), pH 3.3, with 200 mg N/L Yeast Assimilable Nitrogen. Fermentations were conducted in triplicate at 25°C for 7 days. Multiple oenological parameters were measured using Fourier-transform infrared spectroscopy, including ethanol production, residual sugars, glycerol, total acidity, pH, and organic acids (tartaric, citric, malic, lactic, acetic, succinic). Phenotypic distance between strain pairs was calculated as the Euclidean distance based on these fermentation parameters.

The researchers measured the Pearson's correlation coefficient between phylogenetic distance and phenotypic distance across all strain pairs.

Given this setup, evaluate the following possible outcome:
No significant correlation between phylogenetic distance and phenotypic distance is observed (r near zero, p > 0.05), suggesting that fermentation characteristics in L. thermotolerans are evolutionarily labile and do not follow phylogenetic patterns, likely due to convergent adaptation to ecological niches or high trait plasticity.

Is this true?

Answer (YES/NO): NO